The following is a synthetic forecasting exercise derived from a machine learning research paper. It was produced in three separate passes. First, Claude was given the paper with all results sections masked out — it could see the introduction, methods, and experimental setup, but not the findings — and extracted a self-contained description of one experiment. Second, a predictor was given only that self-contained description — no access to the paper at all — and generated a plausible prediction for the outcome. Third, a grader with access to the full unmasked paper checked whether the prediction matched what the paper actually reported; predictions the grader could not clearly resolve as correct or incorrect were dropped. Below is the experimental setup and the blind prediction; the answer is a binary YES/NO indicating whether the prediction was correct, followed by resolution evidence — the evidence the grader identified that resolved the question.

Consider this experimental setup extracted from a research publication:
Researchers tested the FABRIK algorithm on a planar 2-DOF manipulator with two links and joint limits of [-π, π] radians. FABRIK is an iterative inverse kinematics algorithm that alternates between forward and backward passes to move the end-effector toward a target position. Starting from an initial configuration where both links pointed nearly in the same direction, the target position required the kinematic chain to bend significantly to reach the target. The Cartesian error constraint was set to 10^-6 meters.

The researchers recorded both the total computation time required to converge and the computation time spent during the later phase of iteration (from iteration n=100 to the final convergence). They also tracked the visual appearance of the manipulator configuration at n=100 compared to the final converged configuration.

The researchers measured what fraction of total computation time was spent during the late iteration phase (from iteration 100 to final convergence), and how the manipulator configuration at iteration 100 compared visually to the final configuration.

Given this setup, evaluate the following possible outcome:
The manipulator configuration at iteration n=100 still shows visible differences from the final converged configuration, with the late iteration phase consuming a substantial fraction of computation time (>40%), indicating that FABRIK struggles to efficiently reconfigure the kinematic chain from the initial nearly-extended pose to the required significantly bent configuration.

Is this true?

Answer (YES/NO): NO